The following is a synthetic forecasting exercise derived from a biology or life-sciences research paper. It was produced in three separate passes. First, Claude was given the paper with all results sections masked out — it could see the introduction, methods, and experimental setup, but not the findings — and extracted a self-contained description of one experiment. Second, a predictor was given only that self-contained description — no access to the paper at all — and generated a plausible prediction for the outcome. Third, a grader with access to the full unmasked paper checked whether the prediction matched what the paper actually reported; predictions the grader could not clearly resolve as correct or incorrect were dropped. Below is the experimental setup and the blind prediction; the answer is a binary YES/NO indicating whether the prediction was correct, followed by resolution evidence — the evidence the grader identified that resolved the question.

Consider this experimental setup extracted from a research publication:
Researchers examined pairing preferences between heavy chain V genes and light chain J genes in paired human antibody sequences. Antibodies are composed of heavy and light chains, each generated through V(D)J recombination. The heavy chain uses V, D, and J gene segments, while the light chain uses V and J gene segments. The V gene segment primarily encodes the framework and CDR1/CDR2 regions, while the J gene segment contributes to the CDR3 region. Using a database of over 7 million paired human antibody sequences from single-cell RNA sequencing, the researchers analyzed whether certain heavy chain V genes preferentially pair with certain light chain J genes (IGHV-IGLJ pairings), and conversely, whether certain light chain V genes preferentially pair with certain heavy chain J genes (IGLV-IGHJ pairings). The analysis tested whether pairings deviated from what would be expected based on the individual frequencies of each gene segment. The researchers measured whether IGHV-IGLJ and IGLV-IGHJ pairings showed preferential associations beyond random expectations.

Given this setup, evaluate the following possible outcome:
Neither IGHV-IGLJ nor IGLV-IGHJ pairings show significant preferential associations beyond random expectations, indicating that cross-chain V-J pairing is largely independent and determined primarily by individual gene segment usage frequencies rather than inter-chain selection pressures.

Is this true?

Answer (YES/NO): NO